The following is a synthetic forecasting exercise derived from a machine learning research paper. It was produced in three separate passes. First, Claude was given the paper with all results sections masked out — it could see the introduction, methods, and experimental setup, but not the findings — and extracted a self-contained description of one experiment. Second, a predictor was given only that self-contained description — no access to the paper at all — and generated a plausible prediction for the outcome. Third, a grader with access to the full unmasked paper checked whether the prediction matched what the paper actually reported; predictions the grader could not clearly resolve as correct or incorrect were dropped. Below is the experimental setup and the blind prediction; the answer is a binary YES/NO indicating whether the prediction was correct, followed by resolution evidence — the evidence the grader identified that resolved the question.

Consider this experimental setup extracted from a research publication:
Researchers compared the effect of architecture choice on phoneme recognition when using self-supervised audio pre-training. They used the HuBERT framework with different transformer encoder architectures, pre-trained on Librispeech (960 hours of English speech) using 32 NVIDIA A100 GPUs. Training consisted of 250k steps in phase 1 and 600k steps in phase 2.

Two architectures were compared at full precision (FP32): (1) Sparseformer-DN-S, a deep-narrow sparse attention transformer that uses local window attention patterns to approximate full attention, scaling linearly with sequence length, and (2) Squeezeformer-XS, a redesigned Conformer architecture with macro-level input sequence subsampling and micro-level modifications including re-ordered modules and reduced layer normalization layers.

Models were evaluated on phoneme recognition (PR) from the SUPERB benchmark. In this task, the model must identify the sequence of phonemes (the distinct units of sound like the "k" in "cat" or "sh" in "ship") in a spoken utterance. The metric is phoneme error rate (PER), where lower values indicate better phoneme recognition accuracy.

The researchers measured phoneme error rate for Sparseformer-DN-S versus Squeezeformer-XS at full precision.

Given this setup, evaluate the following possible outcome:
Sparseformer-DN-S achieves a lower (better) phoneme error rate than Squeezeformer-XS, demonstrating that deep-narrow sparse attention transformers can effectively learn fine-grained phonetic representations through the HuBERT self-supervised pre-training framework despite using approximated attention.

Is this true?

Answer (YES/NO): YES